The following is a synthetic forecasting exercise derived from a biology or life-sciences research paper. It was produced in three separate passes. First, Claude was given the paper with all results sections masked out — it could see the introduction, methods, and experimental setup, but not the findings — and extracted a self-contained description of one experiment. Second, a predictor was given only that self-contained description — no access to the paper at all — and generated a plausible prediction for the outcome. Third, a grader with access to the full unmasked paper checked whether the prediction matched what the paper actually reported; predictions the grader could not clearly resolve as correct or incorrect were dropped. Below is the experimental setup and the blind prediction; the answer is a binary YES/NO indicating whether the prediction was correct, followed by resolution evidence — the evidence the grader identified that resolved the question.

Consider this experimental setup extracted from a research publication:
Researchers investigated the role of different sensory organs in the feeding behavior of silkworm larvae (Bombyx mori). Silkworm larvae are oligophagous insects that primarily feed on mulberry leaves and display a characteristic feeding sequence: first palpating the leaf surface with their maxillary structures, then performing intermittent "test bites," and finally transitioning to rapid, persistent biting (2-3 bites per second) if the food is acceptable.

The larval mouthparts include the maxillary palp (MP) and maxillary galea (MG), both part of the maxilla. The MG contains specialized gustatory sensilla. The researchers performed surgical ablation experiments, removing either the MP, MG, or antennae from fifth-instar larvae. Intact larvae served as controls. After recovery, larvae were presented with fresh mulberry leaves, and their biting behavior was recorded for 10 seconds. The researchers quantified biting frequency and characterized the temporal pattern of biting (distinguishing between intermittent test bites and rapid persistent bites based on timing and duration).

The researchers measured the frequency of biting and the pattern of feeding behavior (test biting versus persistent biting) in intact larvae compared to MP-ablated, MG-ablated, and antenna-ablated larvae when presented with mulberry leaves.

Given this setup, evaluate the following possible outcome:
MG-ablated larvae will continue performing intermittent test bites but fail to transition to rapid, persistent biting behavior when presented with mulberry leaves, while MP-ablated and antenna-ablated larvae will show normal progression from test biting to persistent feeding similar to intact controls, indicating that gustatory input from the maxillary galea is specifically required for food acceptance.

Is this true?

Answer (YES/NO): NO